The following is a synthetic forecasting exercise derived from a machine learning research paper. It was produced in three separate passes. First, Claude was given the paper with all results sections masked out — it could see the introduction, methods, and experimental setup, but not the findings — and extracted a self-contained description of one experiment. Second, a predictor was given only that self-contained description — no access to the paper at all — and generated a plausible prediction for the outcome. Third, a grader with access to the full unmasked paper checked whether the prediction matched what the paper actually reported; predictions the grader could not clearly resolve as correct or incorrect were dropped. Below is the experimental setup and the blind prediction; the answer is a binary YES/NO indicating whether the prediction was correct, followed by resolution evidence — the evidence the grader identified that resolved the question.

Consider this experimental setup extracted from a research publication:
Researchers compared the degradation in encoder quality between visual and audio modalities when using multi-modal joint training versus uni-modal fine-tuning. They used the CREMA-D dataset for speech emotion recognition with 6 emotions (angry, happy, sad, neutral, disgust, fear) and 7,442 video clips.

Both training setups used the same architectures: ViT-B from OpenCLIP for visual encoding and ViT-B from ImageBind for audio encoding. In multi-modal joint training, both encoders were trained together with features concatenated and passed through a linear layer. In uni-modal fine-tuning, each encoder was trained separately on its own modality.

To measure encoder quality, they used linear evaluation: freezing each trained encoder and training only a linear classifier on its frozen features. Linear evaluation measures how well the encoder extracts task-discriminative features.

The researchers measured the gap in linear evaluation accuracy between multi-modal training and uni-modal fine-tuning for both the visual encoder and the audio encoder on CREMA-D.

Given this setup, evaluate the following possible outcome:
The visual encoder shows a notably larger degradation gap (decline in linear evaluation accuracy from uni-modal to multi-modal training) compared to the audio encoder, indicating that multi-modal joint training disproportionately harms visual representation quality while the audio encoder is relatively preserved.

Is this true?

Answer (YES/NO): NO